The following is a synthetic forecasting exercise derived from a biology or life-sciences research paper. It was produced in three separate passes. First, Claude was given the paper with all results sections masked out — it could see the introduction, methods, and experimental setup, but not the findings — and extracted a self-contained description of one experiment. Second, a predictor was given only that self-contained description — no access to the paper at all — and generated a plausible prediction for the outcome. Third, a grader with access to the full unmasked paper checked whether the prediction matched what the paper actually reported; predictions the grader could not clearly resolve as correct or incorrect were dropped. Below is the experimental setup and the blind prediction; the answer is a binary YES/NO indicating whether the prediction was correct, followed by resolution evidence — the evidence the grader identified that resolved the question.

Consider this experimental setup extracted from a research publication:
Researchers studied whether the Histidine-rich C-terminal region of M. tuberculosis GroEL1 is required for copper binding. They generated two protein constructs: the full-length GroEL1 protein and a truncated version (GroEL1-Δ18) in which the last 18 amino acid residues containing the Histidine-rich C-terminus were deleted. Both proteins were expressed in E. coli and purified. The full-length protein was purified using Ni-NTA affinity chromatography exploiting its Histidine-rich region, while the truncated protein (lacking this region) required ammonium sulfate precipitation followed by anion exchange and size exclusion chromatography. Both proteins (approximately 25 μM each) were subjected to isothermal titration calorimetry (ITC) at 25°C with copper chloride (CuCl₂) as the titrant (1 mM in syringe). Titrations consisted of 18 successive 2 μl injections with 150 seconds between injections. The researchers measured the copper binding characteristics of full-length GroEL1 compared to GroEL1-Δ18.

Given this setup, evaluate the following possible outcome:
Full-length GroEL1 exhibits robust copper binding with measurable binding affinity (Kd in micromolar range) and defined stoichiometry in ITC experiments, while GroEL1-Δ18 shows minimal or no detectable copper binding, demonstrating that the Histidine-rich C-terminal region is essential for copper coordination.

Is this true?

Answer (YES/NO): YES